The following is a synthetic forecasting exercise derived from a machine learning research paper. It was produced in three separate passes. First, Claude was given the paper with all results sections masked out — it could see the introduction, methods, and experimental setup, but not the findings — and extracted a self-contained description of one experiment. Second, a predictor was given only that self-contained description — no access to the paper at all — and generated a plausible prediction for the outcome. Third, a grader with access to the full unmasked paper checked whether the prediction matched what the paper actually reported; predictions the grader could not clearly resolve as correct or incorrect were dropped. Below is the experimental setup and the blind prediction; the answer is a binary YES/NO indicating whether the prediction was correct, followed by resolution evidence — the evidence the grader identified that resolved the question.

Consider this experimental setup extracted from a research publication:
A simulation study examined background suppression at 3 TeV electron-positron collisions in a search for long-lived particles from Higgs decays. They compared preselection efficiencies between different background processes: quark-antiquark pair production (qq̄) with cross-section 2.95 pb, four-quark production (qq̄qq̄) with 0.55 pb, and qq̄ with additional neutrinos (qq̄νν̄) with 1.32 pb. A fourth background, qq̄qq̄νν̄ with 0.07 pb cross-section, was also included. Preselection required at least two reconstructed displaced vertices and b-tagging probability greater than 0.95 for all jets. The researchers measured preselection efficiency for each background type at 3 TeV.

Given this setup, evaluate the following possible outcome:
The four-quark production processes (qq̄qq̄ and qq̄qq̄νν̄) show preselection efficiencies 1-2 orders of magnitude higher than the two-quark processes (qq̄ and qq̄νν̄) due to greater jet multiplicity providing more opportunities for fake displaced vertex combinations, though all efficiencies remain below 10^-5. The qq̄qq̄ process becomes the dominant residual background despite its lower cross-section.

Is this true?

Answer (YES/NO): NO